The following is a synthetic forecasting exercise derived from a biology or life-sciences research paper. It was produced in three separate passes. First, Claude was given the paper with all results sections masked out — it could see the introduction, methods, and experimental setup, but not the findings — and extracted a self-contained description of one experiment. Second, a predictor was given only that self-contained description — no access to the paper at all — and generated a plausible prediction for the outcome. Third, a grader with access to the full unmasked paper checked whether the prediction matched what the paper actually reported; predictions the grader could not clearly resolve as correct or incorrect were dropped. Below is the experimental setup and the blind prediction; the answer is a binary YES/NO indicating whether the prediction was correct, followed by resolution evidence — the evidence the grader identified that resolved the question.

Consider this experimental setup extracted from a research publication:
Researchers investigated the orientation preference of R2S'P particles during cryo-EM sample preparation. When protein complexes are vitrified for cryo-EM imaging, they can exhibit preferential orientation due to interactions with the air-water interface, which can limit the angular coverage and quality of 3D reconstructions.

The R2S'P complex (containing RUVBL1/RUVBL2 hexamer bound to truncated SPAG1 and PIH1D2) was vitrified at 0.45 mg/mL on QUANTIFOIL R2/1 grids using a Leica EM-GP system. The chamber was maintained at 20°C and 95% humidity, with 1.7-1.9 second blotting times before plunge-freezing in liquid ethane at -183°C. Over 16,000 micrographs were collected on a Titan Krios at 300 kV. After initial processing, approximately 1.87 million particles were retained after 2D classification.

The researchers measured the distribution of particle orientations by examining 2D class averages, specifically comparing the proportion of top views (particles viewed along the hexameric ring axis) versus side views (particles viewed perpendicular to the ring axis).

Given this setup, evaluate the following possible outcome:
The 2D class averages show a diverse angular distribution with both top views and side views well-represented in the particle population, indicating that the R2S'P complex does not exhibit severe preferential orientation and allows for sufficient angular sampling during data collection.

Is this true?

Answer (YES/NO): NO